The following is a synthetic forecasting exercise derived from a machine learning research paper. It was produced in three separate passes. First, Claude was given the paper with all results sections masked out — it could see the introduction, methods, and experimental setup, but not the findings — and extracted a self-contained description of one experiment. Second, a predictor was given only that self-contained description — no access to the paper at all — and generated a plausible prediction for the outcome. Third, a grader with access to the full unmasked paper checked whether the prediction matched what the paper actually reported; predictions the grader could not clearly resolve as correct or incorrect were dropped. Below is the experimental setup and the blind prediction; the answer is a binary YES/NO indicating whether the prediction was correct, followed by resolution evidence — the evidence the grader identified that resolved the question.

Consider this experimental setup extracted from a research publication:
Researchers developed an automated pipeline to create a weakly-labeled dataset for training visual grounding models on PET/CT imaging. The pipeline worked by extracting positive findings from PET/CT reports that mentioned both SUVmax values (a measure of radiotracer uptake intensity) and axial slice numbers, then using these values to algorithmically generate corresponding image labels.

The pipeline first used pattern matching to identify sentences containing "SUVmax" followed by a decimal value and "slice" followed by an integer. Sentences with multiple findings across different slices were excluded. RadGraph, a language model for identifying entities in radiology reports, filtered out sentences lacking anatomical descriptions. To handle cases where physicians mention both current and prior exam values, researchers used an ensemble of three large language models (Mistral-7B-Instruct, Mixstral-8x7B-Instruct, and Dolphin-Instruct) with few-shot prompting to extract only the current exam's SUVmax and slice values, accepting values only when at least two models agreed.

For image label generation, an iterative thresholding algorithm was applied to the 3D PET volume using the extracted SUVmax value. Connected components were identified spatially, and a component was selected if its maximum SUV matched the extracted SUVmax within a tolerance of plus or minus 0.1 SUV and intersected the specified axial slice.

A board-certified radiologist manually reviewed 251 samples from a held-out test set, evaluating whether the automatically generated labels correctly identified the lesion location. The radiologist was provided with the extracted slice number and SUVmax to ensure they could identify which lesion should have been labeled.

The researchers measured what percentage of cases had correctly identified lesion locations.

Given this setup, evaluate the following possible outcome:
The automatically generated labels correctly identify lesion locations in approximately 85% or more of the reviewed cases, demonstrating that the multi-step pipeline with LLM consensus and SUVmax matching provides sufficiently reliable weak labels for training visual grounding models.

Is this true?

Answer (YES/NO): YES